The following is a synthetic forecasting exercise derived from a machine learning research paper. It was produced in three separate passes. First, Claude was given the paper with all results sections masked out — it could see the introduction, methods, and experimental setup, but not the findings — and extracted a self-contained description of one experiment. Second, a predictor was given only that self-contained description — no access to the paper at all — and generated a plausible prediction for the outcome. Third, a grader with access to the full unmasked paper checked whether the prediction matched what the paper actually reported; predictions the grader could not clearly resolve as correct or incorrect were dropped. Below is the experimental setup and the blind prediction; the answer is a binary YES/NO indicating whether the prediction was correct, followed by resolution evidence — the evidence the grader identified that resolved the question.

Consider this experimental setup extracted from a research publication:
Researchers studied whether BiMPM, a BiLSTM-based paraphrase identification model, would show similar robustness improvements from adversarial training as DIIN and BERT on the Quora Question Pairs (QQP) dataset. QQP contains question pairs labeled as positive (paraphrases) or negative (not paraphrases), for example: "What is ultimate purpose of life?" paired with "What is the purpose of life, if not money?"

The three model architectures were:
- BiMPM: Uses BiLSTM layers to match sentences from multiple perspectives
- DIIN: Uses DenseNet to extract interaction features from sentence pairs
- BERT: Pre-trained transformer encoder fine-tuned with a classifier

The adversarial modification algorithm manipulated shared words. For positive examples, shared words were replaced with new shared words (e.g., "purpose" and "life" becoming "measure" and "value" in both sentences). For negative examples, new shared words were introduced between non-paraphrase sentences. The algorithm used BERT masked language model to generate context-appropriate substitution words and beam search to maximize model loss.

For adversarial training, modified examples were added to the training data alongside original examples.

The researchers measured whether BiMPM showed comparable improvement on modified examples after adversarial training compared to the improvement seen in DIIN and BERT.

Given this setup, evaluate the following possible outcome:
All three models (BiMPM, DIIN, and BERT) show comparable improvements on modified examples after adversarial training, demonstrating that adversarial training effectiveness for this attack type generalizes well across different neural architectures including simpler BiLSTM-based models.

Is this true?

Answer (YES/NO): NO